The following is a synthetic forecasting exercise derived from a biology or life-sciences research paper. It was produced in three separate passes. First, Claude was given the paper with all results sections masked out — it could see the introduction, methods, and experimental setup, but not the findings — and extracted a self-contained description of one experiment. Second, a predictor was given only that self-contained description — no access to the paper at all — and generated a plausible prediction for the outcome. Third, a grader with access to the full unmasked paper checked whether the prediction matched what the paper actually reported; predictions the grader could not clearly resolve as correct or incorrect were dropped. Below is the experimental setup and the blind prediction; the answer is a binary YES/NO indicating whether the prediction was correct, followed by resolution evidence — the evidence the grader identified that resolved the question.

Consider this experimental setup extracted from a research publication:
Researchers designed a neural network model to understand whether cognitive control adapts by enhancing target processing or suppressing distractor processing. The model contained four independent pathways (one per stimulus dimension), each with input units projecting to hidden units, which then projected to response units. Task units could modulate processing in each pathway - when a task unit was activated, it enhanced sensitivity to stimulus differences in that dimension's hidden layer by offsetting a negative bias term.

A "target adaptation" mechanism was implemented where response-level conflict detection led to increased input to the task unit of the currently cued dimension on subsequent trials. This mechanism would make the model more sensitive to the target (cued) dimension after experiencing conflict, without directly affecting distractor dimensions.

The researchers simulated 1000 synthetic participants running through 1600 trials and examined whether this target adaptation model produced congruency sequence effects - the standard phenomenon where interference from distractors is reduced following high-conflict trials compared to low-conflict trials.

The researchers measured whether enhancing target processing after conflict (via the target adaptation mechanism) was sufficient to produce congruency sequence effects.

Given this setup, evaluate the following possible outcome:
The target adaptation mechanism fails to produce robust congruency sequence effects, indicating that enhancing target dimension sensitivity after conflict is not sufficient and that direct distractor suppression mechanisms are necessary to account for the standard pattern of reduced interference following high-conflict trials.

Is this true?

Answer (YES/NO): YES